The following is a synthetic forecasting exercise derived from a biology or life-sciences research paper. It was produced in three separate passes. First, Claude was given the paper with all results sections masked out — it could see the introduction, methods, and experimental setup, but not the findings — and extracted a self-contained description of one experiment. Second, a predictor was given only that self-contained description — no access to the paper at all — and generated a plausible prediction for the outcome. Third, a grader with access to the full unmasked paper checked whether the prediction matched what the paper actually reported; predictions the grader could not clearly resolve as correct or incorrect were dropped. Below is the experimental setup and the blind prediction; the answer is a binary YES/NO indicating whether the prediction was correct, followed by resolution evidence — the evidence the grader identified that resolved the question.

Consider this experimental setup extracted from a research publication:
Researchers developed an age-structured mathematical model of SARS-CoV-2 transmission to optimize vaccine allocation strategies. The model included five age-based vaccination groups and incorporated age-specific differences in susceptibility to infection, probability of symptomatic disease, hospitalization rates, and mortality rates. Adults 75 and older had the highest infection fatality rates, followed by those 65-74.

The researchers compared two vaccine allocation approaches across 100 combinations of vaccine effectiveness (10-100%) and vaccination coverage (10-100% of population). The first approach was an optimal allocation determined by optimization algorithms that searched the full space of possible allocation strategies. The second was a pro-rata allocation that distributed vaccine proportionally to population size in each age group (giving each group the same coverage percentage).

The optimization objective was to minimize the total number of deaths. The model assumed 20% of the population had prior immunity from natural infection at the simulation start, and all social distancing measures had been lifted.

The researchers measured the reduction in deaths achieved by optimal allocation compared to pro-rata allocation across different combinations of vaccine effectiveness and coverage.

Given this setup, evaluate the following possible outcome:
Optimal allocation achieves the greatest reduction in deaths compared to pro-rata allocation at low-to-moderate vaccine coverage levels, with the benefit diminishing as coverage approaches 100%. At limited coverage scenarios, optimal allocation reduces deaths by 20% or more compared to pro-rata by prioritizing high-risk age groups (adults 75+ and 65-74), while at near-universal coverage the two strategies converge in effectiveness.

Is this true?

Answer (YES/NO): YES